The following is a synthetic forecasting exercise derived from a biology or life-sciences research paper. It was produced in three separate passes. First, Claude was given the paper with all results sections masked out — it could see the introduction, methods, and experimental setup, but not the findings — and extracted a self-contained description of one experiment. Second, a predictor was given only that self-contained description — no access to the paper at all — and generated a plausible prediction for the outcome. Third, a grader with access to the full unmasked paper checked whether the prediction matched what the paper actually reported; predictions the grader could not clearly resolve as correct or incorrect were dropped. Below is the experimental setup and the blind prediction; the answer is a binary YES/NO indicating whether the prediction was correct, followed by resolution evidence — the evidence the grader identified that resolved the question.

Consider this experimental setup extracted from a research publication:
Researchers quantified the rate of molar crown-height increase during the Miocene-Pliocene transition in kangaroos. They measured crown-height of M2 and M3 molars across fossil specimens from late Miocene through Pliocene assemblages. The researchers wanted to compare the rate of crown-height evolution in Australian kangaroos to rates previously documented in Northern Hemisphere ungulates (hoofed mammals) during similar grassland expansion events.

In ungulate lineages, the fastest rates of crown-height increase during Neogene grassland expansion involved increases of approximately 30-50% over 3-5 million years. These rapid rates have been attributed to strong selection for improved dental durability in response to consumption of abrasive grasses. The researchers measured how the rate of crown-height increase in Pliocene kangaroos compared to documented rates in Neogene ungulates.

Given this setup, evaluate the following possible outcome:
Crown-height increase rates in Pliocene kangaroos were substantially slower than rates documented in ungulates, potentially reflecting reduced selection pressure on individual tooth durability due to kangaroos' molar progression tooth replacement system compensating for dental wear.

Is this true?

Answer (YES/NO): NO